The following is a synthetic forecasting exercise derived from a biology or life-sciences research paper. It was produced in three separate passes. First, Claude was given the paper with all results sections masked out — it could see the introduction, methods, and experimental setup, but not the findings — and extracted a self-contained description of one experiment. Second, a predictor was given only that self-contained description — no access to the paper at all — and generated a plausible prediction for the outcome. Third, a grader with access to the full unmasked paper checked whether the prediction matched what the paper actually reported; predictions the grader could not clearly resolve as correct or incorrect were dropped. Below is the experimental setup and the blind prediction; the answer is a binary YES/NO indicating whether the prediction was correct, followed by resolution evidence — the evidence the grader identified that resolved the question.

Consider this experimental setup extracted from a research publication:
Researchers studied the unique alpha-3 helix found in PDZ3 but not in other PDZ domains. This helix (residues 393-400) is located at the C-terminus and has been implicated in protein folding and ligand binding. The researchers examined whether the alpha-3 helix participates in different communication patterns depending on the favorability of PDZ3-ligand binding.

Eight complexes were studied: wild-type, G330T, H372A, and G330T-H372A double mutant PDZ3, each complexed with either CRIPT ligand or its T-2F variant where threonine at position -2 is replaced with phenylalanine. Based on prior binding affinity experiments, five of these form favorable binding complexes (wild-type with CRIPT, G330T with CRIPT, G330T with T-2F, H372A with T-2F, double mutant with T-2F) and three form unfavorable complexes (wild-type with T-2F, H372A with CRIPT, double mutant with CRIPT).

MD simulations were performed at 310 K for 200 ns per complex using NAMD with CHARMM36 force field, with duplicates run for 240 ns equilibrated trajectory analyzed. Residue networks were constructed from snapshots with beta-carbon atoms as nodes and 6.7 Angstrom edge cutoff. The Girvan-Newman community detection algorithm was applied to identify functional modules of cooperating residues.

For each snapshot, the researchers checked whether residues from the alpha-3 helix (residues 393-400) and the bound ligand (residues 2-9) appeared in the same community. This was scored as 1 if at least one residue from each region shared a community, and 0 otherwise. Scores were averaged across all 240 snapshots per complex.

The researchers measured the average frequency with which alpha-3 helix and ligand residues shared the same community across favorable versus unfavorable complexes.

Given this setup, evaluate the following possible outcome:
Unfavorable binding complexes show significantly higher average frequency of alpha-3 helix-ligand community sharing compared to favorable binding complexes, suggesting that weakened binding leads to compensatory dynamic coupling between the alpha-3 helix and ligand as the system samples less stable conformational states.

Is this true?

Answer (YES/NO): NO